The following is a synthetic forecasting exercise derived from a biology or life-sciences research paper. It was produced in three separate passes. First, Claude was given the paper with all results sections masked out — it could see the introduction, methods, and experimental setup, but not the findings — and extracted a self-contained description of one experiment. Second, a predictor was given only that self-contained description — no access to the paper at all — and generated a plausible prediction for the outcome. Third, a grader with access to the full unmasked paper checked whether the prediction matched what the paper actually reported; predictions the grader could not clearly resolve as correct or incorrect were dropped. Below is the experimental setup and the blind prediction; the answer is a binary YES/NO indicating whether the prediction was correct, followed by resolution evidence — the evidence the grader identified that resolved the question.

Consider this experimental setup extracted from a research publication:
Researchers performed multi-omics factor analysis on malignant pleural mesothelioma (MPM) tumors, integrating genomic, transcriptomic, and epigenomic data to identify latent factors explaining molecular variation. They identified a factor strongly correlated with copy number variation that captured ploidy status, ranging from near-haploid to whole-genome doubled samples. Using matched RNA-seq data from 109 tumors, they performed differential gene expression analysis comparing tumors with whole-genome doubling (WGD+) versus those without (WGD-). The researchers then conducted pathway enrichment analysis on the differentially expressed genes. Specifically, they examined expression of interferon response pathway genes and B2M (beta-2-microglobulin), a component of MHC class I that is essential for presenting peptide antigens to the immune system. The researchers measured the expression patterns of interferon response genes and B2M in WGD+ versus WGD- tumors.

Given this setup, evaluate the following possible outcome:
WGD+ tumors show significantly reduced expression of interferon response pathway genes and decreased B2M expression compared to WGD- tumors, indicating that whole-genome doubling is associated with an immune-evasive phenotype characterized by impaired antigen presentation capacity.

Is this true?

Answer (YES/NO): YES